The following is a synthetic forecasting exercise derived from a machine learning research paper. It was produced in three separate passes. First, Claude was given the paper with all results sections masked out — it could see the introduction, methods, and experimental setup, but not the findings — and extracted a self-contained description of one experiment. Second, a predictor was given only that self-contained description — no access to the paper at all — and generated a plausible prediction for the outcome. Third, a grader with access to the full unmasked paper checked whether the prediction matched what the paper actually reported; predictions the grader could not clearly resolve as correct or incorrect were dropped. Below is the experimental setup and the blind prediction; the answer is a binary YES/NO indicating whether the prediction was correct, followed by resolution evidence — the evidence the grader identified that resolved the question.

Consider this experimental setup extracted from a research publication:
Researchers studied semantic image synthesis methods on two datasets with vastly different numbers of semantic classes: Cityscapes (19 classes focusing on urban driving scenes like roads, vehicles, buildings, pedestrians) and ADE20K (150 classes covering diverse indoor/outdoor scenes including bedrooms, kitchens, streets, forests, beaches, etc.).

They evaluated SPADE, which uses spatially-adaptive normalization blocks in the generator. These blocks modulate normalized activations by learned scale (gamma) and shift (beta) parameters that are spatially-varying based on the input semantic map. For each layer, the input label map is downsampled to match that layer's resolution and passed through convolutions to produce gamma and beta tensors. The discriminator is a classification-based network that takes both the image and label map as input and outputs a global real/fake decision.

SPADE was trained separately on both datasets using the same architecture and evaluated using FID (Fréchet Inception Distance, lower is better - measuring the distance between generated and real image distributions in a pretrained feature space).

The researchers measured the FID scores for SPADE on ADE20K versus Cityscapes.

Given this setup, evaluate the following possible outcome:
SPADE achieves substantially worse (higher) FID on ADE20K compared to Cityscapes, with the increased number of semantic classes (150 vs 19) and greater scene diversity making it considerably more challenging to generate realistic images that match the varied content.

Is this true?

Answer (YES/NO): NO